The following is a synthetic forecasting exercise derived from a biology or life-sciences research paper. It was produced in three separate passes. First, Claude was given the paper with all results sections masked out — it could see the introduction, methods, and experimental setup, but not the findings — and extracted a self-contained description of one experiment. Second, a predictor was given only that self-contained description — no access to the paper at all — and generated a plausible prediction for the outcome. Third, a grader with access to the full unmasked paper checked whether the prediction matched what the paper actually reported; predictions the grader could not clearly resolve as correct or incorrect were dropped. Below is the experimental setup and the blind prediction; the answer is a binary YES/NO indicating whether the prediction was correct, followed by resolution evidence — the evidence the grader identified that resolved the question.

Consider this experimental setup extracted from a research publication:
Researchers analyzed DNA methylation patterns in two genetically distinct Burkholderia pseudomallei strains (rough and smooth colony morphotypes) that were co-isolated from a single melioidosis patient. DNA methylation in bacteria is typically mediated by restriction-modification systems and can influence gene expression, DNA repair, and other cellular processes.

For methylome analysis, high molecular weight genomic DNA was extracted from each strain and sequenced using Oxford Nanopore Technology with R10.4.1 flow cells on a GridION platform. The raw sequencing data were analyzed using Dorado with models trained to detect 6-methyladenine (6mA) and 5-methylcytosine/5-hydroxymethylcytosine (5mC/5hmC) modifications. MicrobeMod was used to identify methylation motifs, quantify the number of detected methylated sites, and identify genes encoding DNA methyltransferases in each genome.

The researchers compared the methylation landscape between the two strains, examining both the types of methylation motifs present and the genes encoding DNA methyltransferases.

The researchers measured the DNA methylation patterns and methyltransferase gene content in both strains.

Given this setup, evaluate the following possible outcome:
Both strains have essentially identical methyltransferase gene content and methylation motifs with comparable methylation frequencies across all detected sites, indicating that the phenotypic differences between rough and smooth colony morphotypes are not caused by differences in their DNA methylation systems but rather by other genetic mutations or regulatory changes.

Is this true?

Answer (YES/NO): NO